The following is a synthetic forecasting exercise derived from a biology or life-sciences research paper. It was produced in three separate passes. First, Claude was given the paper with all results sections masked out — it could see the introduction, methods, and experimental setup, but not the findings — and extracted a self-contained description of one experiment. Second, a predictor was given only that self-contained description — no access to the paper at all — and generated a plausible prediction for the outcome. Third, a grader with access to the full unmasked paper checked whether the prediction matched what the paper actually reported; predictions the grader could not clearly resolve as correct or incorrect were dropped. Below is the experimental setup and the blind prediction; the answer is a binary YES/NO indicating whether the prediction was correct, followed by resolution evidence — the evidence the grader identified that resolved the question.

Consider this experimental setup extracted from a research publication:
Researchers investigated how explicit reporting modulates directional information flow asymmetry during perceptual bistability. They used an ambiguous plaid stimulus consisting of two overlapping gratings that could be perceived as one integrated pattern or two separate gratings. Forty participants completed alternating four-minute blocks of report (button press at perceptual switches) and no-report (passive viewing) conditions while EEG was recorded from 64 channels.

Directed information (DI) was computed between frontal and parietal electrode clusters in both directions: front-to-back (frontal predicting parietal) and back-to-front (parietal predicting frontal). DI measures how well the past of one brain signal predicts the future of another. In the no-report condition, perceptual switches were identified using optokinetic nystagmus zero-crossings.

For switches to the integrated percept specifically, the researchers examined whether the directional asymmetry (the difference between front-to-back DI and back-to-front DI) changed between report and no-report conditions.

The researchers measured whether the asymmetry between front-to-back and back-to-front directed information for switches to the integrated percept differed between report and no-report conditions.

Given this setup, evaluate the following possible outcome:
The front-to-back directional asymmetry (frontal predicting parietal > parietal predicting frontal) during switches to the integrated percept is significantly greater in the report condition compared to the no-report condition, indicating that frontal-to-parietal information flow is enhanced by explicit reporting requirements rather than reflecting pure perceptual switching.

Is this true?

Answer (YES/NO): NO